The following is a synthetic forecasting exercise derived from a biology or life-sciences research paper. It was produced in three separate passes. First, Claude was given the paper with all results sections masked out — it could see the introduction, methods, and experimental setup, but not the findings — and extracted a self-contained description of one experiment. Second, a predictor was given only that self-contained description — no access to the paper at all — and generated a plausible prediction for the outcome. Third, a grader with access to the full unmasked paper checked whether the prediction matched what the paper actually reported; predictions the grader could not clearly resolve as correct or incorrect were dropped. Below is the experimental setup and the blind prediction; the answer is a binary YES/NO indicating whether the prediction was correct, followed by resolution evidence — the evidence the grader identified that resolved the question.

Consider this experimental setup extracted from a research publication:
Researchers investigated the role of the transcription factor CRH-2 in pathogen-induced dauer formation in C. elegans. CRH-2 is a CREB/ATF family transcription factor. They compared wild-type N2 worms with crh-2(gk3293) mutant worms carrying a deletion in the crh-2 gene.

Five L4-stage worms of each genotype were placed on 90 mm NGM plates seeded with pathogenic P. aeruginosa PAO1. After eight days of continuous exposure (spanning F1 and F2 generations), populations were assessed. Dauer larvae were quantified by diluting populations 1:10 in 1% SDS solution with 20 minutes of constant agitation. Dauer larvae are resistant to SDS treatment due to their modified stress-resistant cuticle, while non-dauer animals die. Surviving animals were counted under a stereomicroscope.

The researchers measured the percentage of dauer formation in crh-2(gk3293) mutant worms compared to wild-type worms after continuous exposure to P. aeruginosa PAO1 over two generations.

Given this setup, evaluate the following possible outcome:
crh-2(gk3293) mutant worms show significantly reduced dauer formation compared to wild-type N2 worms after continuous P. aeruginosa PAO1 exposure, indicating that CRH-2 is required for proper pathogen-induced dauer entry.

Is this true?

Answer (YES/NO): YES